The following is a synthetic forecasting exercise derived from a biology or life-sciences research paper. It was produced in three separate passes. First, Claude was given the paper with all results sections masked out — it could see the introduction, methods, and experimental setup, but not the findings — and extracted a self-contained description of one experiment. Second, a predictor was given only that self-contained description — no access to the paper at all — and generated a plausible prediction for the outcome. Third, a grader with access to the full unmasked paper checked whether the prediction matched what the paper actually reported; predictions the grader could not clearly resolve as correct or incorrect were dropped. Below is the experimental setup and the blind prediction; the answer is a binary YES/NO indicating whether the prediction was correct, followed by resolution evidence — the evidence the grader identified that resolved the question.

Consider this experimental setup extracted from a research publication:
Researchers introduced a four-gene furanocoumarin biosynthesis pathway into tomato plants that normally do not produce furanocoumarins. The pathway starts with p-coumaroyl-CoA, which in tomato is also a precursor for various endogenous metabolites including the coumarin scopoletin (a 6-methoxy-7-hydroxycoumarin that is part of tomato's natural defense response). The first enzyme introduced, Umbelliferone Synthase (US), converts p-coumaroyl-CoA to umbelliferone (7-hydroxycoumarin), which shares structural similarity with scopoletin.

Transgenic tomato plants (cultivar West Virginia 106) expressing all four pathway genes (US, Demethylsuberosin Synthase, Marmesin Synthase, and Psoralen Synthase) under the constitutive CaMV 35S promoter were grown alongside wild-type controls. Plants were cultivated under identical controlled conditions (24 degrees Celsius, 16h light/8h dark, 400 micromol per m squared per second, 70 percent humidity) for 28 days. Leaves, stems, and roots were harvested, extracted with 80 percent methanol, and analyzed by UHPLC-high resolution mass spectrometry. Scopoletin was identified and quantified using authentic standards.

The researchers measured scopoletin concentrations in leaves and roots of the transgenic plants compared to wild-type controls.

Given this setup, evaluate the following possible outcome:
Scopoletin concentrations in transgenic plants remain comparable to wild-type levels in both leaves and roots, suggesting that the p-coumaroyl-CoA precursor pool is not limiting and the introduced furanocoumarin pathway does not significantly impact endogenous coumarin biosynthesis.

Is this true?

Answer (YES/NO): NO